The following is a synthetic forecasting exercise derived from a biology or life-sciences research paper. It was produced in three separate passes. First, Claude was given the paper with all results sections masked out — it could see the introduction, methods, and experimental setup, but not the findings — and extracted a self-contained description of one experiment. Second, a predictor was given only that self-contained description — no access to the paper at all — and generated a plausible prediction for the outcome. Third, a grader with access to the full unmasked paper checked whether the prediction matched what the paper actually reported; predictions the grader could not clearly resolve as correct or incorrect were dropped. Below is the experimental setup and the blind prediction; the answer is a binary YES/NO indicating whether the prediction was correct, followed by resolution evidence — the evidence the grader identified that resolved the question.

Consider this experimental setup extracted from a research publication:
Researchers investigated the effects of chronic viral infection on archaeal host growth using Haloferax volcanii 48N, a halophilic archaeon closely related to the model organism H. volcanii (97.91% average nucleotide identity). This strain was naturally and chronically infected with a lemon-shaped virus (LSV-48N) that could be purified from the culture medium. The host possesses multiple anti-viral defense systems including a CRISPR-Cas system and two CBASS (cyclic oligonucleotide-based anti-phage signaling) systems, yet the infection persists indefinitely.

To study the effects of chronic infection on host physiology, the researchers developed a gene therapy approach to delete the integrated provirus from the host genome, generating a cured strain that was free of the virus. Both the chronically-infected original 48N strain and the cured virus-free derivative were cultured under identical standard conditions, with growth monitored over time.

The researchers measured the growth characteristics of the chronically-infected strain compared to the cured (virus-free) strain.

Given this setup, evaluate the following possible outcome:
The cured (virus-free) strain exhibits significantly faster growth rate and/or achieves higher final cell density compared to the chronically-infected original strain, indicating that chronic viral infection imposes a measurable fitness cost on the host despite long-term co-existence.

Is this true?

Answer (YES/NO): YES